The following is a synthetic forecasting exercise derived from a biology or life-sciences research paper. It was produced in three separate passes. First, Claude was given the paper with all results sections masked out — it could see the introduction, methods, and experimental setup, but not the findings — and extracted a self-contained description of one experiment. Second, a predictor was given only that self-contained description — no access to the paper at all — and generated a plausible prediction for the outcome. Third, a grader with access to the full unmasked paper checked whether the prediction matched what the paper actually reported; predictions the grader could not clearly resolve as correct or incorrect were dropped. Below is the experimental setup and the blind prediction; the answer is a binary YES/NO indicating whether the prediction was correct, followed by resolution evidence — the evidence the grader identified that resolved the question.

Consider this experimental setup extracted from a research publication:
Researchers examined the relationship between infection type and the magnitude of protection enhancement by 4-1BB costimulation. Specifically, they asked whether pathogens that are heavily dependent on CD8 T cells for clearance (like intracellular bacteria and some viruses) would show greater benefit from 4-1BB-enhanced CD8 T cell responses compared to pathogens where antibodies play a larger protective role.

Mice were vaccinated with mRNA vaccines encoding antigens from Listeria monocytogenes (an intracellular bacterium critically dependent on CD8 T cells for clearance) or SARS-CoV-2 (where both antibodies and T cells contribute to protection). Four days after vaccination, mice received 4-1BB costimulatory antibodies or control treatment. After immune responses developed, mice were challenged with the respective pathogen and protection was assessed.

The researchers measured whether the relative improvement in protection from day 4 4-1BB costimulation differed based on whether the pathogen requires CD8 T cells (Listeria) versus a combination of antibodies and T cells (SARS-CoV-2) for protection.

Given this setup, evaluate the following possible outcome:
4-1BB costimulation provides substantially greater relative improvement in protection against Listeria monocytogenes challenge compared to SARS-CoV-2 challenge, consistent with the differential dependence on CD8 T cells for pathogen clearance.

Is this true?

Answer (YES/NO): YES